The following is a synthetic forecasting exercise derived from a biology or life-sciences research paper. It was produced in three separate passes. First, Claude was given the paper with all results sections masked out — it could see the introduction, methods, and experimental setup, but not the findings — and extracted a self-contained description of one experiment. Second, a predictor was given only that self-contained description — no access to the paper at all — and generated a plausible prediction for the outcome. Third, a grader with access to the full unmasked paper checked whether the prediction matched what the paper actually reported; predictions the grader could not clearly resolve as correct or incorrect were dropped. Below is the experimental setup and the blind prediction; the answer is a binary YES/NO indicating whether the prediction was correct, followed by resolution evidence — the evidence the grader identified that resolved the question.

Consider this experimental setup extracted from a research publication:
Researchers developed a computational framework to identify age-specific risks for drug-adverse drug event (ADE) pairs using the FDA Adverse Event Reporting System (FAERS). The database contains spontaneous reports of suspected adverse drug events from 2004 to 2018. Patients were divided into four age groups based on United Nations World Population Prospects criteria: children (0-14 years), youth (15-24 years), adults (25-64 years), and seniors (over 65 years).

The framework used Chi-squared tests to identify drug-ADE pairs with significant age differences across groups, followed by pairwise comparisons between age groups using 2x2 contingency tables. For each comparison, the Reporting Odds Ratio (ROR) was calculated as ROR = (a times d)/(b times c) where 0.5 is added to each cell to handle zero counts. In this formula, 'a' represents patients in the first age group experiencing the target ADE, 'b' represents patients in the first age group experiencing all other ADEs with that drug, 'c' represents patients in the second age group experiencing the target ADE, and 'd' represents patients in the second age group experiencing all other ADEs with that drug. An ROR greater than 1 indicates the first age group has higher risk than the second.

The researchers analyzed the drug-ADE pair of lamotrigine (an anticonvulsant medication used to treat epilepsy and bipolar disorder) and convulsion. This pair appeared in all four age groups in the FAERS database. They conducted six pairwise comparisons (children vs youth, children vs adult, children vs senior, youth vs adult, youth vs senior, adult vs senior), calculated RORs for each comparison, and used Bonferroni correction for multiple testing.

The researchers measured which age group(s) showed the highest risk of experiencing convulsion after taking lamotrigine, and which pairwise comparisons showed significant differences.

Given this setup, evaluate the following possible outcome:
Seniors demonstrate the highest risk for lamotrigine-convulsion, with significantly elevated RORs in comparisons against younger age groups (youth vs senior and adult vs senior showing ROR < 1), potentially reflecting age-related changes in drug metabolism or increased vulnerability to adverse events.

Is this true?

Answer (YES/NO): NO